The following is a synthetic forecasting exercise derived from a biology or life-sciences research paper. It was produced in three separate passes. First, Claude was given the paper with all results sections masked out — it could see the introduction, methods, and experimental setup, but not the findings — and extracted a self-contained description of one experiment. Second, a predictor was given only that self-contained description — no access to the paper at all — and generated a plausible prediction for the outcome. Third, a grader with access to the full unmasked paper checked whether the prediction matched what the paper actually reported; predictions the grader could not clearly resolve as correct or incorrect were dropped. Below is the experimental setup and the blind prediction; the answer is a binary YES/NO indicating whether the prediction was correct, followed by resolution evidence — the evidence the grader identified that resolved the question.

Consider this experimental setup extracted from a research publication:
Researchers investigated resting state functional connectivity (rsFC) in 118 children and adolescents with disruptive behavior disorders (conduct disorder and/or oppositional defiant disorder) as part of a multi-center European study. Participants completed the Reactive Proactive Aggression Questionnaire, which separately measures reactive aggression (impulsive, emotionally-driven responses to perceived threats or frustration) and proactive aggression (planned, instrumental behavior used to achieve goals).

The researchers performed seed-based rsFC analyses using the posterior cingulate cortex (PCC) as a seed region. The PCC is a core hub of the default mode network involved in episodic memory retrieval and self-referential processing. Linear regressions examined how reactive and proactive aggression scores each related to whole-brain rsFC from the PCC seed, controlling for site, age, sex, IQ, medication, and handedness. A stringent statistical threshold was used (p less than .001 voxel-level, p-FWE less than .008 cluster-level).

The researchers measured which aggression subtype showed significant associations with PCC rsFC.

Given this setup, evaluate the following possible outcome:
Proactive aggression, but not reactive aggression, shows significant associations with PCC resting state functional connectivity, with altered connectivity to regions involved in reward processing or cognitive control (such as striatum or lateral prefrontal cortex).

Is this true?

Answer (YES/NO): NO